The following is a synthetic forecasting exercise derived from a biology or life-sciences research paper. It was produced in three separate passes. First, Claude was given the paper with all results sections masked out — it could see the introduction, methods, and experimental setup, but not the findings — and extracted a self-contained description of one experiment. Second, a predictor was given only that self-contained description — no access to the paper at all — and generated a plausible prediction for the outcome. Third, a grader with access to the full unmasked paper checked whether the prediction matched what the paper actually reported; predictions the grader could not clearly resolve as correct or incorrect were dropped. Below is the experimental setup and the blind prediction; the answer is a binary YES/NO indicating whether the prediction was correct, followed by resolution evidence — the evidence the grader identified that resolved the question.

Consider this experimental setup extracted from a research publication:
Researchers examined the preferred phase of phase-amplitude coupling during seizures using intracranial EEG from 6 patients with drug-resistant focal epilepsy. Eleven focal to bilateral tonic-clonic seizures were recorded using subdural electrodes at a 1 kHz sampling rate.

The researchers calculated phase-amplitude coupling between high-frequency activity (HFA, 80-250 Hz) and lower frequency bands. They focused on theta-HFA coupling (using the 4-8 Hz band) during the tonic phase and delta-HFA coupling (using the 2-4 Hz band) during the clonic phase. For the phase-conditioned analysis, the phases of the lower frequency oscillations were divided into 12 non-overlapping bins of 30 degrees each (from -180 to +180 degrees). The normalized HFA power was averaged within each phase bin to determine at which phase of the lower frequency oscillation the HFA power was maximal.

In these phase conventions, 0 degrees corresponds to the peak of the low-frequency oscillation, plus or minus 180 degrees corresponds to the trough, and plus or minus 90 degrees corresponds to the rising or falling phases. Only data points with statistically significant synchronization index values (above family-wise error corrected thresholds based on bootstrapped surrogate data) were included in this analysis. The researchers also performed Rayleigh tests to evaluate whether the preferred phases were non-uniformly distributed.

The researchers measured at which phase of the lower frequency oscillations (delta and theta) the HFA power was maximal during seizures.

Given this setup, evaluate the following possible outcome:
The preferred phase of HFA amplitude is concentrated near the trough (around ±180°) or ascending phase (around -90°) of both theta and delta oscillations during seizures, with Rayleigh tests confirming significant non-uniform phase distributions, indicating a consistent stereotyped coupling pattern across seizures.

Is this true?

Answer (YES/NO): NO